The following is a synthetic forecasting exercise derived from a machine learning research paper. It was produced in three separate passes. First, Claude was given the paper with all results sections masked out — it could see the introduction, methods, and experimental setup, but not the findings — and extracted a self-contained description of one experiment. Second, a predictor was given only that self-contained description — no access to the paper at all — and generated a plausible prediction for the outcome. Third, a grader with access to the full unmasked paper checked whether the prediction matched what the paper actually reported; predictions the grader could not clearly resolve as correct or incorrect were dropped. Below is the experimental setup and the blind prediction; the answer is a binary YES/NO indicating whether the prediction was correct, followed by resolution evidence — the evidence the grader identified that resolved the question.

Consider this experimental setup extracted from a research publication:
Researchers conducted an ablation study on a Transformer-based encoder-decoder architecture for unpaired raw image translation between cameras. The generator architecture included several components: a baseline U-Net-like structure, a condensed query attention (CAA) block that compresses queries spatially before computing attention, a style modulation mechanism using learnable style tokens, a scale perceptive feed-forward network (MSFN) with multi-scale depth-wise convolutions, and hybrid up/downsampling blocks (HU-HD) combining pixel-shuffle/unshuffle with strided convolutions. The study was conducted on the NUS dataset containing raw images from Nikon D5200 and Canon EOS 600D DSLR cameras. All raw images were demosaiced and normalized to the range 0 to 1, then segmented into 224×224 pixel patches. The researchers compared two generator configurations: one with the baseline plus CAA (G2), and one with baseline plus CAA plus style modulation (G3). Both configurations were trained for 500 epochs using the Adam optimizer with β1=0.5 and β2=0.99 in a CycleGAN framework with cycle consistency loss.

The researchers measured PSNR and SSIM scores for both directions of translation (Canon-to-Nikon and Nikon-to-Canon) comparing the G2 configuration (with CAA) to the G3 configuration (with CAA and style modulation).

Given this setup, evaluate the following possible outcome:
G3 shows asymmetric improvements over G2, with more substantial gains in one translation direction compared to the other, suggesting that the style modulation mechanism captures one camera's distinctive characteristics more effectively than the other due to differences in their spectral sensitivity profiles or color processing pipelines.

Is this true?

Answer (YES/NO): NO